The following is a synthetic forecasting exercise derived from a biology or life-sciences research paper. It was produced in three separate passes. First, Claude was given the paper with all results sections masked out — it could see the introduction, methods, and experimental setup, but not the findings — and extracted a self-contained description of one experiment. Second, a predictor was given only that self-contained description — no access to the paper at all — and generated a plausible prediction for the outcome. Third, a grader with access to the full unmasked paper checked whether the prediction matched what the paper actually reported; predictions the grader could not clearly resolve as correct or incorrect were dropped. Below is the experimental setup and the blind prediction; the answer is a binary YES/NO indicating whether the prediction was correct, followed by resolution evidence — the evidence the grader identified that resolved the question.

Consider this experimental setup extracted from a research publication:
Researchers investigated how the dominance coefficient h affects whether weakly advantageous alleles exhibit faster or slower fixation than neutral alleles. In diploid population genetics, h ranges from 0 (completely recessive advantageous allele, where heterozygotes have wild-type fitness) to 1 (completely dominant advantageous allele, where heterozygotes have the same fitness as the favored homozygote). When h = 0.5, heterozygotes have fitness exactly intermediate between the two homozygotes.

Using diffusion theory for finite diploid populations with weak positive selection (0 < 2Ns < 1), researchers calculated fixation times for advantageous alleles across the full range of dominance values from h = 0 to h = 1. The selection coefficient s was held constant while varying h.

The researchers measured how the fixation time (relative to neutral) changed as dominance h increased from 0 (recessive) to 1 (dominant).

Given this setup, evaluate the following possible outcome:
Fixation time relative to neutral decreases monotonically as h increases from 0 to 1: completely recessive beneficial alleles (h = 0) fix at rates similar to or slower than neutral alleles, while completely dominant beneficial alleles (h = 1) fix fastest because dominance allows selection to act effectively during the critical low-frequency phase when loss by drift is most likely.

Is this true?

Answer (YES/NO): NO